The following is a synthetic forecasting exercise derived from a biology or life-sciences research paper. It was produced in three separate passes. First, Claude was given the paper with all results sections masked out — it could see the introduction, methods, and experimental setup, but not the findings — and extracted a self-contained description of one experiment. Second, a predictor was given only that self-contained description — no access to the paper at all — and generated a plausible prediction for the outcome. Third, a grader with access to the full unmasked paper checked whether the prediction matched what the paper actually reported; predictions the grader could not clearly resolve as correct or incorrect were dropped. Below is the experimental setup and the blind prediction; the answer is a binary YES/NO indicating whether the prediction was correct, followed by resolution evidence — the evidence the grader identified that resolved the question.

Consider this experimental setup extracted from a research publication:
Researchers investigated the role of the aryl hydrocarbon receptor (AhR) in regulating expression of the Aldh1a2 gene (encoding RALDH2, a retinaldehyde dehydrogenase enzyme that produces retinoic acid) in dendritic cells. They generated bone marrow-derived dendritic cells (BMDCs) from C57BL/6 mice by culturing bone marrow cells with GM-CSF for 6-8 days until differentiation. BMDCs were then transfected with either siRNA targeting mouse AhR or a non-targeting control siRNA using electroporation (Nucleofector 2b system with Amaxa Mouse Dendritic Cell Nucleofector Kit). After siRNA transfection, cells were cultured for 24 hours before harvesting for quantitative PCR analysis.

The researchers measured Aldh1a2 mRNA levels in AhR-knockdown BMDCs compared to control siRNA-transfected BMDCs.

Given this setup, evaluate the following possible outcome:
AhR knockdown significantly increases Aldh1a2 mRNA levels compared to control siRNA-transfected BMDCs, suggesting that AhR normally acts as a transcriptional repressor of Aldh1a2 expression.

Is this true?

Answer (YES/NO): YES